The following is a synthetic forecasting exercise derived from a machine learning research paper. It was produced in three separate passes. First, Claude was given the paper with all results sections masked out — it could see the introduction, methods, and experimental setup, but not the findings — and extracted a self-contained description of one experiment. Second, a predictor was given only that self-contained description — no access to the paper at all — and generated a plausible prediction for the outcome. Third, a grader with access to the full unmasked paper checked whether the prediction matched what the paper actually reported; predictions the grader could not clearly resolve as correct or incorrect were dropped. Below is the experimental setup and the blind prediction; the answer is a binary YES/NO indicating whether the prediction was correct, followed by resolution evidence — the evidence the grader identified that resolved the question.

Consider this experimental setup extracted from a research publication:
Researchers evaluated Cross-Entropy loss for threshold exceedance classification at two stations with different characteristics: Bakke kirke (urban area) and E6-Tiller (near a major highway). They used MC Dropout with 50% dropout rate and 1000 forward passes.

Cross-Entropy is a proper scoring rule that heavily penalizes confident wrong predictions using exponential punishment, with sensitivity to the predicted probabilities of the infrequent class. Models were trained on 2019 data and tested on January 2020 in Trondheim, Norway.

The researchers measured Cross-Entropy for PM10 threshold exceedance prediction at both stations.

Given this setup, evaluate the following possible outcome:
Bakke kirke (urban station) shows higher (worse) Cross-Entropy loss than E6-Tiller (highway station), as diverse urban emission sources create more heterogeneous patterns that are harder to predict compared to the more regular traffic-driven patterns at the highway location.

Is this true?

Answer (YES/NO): NO